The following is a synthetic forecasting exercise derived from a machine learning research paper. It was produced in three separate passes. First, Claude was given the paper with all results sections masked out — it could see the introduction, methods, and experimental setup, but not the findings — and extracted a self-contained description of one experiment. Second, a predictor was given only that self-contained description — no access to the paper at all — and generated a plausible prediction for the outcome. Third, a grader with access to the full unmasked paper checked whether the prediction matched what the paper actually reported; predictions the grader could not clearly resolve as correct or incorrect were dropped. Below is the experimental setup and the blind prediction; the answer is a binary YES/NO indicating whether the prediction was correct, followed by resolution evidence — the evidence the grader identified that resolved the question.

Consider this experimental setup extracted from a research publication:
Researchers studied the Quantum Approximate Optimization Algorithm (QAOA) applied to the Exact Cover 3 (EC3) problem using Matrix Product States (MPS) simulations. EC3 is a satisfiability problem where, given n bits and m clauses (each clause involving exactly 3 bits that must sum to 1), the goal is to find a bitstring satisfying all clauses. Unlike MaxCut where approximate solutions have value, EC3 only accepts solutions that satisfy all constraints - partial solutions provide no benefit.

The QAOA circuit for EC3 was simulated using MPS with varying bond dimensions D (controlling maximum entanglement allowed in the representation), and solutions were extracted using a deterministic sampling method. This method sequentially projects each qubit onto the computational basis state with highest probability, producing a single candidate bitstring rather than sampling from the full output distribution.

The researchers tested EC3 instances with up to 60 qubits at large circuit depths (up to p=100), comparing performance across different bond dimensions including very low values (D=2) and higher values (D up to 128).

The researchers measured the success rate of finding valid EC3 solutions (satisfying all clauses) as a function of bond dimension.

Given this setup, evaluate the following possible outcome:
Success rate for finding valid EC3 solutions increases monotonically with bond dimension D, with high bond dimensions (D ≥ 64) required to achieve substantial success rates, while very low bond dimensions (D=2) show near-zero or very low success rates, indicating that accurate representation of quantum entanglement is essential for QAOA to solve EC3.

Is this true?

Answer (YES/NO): NO